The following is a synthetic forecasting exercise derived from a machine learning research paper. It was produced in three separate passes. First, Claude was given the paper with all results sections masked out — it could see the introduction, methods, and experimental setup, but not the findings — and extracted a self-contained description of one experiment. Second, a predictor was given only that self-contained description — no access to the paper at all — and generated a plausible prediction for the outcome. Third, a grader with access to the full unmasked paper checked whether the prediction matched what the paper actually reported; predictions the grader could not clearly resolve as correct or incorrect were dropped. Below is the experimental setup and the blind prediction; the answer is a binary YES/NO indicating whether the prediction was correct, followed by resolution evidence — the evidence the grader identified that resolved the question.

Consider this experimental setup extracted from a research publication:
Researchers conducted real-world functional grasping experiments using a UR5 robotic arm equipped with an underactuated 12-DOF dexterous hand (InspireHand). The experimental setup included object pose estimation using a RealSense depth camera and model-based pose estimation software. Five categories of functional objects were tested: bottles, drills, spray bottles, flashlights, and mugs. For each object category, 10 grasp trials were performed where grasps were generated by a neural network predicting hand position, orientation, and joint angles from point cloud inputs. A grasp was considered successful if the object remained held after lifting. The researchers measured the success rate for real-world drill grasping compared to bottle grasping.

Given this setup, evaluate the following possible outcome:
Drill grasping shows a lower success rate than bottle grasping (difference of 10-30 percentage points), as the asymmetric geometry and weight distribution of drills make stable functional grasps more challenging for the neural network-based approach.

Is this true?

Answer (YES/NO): YES